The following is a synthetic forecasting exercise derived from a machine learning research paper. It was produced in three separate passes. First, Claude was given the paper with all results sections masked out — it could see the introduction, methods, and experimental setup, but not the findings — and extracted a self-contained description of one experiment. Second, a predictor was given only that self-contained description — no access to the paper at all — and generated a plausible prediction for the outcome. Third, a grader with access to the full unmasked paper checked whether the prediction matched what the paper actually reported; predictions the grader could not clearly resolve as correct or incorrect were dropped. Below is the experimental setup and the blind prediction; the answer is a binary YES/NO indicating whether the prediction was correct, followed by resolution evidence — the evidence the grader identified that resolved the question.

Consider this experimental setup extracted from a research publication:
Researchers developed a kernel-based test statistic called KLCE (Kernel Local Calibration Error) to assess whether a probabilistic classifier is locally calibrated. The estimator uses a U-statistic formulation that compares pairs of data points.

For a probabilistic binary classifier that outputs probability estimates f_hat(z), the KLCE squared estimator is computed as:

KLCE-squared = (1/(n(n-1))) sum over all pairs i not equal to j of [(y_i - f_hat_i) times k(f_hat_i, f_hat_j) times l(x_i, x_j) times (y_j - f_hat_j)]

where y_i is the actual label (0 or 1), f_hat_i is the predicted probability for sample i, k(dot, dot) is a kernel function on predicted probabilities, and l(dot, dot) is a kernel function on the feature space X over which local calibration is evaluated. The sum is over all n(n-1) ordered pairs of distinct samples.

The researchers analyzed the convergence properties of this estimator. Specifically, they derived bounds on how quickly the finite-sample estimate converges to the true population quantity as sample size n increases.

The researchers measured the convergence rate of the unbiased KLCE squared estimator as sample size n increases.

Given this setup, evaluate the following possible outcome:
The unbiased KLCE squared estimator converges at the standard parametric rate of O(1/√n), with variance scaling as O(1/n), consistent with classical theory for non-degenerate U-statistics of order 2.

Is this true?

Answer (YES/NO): YES